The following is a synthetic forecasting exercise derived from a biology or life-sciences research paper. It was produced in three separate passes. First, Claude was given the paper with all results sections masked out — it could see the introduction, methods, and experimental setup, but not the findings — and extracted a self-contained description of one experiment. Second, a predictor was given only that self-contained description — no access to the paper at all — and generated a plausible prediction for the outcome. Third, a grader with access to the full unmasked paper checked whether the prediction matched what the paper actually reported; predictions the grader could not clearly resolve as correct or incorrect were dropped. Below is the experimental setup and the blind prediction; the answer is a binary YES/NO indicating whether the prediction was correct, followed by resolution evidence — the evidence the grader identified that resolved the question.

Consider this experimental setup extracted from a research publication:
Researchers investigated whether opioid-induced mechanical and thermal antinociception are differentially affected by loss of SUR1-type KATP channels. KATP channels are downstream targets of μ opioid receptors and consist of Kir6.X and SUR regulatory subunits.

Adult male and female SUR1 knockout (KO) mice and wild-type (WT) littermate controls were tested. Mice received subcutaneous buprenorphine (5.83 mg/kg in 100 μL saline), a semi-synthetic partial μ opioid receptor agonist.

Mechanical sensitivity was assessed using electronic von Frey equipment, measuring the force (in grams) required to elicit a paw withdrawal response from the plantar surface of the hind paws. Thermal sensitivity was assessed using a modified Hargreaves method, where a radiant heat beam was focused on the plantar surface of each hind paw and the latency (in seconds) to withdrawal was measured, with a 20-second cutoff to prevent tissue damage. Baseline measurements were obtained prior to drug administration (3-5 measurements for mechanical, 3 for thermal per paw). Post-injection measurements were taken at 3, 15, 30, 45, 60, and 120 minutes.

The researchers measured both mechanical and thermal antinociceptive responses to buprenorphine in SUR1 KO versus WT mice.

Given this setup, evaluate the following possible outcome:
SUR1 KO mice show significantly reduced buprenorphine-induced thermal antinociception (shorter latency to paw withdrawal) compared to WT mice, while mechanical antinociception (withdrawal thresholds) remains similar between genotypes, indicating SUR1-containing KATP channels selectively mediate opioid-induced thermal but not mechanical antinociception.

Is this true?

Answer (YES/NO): NO